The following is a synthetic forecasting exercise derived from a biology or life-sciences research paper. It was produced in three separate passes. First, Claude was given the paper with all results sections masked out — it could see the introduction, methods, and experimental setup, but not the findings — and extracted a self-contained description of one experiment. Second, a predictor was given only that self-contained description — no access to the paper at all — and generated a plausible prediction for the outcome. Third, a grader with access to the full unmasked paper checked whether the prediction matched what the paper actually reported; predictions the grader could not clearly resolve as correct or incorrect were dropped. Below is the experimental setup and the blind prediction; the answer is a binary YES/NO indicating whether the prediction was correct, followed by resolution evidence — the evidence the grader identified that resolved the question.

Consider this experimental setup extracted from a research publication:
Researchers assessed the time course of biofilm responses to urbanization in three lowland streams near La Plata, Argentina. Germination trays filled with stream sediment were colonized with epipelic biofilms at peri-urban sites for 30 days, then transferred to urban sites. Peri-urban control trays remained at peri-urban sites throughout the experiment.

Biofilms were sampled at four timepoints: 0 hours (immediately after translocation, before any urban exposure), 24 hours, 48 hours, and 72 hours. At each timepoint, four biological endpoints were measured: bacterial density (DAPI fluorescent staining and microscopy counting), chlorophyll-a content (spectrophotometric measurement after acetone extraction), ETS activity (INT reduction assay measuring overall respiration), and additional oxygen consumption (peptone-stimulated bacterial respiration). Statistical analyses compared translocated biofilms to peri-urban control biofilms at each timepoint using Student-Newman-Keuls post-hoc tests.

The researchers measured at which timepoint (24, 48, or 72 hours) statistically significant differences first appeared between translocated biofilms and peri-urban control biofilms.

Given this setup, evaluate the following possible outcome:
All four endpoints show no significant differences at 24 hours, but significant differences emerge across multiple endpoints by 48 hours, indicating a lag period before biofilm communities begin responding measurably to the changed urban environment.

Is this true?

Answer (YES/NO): NO